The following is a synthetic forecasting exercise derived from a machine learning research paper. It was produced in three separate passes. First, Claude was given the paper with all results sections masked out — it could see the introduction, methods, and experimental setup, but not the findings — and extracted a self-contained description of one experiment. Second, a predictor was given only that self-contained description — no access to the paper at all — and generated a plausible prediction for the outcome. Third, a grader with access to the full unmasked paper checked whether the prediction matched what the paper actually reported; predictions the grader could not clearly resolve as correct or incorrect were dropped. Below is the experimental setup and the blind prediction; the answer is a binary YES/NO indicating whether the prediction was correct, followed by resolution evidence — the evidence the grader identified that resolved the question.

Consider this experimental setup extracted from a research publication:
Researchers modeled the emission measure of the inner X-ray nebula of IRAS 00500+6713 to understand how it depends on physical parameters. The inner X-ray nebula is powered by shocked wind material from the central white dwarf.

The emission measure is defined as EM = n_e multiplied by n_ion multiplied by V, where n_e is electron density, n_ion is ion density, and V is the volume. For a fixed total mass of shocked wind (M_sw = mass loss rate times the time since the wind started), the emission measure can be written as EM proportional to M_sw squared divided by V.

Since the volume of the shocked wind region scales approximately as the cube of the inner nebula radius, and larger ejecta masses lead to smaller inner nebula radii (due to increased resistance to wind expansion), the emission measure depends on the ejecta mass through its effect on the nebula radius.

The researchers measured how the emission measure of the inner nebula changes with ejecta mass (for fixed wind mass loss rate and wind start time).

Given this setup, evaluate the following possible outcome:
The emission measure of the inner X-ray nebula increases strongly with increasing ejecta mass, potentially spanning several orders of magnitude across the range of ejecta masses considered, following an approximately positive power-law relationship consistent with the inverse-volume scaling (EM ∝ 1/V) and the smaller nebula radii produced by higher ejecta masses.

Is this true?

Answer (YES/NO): NO